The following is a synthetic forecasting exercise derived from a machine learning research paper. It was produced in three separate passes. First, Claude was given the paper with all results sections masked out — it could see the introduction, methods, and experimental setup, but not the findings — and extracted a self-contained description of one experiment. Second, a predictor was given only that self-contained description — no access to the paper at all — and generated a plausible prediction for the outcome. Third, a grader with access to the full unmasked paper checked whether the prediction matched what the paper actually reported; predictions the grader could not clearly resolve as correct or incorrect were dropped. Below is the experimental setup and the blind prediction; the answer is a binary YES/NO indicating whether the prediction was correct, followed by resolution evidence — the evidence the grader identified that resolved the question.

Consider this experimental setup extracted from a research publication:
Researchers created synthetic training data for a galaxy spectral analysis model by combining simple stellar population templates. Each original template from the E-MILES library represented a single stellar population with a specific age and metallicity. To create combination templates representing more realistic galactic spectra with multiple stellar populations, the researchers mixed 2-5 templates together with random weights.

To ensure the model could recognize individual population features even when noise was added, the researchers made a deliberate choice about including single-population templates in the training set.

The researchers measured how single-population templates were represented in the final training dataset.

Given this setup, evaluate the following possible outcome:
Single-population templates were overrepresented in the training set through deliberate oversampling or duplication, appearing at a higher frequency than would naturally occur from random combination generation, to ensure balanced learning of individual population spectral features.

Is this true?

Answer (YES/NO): YES